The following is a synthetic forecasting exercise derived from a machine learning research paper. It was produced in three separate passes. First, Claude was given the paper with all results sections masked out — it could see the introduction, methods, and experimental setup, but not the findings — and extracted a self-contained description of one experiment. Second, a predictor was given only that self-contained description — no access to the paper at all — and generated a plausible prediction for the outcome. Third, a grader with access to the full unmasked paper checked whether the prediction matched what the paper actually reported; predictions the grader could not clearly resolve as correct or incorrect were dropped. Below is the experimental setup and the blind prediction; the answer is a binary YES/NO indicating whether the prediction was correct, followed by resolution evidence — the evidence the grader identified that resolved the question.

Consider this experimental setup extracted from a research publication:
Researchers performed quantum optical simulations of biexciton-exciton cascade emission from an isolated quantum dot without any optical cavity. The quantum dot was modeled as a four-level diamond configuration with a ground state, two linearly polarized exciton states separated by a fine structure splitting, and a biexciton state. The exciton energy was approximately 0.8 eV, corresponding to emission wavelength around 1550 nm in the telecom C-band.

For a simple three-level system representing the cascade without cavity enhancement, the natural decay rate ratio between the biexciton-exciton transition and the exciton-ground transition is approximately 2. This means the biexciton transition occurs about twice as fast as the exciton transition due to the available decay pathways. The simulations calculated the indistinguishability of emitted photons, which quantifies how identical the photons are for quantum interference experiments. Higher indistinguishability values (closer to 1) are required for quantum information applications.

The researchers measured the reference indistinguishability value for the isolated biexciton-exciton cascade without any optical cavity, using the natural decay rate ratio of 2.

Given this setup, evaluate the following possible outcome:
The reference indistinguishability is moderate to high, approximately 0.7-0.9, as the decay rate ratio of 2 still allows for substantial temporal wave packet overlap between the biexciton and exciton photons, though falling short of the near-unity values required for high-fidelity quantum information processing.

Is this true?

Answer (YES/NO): YES